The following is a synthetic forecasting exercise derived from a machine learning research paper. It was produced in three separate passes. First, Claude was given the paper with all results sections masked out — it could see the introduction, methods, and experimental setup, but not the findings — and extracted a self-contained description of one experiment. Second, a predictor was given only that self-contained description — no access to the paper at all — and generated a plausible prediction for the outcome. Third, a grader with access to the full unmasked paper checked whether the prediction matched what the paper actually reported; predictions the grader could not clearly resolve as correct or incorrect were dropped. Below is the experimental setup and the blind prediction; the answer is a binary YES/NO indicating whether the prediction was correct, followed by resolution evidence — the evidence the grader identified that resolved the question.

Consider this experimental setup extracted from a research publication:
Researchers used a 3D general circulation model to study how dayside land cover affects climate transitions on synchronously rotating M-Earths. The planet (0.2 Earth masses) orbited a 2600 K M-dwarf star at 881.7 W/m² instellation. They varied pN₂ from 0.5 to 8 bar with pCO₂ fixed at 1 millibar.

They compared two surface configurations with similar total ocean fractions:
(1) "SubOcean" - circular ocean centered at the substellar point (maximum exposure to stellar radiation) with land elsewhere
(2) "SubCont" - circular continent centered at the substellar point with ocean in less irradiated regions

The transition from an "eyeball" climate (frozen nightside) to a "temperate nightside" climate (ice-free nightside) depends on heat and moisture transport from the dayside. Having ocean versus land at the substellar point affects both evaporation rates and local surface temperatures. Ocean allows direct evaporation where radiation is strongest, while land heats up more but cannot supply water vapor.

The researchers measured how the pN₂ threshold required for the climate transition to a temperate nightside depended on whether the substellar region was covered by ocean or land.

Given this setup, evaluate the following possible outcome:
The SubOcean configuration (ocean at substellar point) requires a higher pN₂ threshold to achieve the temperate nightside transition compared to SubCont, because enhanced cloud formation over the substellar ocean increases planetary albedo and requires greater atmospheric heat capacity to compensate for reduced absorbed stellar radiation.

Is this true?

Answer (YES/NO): NO